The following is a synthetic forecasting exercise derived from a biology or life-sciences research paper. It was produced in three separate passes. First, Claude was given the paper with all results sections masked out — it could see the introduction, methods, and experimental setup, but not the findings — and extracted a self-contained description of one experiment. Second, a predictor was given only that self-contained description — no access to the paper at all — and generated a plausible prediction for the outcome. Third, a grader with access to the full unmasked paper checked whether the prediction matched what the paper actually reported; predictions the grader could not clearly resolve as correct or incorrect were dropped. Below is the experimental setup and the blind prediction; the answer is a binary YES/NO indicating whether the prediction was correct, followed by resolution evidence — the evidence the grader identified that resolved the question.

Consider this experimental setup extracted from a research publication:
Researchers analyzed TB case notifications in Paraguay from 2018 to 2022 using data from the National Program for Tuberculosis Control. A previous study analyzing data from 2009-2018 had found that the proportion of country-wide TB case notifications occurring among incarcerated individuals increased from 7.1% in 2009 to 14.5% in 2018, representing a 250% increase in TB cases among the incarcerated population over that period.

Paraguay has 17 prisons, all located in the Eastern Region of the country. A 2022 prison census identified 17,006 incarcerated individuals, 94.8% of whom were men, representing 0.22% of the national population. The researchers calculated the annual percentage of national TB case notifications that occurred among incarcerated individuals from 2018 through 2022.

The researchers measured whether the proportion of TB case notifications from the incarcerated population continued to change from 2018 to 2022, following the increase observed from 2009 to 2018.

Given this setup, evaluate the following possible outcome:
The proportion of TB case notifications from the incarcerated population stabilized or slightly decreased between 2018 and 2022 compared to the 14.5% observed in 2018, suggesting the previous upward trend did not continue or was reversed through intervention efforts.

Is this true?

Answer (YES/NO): NO